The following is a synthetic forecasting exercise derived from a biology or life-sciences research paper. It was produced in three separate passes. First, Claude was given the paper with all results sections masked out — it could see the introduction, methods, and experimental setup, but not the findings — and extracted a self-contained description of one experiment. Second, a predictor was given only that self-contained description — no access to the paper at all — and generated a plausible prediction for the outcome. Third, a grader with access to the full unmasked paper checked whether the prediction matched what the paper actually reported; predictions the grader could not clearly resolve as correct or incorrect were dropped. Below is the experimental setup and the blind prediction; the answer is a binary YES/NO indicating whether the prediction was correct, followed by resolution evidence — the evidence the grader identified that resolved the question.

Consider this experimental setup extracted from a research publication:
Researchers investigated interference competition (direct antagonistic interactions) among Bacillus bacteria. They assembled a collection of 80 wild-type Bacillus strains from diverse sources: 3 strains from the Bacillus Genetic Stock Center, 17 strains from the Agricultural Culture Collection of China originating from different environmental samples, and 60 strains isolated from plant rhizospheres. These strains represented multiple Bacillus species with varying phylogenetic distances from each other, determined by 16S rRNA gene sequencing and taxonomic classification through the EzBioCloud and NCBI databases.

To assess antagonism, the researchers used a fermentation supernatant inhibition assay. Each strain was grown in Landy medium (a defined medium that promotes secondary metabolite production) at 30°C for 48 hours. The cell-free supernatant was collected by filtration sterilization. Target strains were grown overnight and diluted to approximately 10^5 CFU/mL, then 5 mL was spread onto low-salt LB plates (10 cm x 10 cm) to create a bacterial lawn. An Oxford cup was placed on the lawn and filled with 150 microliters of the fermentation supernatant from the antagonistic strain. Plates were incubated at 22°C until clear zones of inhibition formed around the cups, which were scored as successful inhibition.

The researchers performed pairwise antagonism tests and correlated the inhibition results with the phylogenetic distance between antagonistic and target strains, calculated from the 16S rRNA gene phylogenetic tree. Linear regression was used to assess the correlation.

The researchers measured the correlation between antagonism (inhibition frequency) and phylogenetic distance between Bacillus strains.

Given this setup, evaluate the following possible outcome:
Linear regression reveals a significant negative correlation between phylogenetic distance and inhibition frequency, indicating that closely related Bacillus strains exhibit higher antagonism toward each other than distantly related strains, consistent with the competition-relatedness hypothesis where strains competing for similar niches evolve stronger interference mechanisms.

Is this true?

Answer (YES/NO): NO